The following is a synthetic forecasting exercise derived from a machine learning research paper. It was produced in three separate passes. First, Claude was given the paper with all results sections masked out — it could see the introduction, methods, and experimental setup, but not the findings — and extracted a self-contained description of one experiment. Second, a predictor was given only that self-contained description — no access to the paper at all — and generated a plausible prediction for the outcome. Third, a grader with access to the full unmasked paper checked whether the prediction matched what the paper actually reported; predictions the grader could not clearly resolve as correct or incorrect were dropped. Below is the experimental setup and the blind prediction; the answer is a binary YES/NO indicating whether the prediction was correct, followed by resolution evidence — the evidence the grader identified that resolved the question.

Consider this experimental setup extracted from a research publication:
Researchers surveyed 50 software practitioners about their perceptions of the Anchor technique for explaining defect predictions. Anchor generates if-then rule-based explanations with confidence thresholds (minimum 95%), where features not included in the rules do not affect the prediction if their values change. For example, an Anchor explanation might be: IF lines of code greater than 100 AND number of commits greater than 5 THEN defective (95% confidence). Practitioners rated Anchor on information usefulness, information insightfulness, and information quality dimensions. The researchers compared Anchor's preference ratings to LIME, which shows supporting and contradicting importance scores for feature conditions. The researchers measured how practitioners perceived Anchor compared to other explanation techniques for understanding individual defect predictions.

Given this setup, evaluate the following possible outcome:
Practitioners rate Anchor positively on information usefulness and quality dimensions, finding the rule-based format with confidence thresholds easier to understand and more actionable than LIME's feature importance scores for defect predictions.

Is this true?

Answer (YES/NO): NO